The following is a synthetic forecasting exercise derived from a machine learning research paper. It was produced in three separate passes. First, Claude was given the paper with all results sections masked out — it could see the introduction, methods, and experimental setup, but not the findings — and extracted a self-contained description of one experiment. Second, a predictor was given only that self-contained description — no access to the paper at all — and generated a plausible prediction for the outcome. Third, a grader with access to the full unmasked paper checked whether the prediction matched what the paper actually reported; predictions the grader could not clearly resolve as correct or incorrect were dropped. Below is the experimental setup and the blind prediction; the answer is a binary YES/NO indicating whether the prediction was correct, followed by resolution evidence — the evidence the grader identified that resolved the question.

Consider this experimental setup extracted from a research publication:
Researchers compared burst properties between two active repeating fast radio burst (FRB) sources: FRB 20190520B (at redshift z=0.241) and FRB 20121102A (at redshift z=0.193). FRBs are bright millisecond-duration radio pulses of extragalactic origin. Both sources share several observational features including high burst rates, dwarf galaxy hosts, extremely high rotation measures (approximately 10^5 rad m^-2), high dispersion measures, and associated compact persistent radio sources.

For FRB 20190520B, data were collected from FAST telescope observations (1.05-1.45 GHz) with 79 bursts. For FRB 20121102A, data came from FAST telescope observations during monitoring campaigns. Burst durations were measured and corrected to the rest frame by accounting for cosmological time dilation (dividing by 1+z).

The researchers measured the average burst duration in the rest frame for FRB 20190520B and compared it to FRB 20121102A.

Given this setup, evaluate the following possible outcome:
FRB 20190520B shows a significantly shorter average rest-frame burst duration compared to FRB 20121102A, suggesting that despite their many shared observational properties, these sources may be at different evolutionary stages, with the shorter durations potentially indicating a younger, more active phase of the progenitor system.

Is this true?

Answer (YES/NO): NO